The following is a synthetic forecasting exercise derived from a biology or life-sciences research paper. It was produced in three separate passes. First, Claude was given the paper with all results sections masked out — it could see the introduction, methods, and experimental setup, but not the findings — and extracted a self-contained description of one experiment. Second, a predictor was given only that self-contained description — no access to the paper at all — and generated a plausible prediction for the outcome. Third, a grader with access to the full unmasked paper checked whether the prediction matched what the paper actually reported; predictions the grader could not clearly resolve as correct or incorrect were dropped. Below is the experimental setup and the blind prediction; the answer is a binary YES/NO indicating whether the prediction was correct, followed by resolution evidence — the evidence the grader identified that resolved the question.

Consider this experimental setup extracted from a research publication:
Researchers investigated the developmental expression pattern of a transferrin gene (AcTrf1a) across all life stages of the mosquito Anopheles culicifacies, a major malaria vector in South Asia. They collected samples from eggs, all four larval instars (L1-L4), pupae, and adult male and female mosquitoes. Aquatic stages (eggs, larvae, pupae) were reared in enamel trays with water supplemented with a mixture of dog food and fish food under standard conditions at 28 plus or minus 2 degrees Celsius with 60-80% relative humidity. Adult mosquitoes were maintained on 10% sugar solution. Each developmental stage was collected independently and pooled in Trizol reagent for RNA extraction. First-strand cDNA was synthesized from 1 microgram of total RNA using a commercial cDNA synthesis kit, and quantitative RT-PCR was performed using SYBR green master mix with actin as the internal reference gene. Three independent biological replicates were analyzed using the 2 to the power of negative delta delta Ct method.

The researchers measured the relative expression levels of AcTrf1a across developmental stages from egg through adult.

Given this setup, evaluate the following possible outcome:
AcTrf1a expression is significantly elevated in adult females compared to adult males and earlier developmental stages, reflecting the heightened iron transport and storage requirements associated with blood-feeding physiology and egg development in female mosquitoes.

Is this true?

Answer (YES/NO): NO